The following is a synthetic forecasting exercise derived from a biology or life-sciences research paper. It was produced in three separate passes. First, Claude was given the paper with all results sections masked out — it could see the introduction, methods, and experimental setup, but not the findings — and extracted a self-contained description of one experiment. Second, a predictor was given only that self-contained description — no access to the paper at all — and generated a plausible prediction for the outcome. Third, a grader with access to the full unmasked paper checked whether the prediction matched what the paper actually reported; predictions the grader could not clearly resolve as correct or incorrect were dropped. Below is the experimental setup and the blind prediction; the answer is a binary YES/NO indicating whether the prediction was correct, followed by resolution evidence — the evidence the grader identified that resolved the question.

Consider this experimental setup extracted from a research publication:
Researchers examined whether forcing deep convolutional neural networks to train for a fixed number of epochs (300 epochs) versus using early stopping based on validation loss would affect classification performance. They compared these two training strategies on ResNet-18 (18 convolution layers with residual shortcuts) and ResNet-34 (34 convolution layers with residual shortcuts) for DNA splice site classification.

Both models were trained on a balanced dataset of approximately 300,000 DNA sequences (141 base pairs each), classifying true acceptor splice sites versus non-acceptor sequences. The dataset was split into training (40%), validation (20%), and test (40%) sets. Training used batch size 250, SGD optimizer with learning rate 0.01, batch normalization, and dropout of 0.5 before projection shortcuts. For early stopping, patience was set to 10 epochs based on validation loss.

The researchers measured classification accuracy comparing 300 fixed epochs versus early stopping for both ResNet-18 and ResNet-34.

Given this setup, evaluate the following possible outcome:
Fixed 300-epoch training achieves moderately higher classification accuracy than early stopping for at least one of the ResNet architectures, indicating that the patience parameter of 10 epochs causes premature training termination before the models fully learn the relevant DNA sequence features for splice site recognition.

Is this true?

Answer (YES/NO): NO